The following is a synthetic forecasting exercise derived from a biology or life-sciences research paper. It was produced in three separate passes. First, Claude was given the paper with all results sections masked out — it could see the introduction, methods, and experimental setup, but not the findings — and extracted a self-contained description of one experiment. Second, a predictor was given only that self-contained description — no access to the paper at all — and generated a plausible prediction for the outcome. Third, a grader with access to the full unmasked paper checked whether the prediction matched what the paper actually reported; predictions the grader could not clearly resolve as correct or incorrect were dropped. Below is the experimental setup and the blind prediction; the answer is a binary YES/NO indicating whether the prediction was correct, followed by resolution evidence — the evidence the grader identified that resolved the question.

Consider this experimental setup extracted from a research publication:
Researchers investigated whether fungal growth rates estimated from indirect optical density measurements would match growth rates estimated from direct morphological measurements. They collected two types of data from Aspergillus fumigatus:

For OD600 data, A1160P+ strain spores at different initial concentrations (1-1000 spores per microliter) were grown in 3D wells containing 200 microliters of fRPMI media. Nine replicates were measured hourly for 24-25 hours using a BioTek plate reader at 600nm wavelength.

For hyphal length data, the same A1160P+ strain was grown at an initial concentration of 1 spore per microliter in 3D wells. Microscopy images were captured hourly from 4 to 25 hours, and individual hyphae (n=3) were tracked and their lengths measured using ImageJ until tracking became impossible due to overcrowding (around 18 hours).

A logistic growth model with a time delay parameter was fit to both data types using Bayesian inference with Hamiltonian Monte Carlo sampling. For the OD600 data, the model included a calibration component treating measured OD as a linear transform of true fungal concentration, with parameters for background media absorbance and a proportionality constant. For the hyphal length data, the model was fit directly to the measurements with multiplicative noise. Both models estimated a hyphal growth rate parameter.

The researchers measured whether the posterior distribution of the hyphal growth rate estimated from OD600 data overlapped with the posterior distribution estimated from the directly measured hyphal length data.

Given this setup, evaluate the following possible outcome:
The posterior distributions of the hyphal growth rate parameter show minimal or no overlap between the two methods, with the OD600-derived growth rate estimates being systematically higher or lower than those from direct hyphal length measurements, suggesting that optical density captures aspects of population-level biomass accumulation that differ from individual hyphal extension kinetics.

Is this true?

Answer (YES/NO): NO